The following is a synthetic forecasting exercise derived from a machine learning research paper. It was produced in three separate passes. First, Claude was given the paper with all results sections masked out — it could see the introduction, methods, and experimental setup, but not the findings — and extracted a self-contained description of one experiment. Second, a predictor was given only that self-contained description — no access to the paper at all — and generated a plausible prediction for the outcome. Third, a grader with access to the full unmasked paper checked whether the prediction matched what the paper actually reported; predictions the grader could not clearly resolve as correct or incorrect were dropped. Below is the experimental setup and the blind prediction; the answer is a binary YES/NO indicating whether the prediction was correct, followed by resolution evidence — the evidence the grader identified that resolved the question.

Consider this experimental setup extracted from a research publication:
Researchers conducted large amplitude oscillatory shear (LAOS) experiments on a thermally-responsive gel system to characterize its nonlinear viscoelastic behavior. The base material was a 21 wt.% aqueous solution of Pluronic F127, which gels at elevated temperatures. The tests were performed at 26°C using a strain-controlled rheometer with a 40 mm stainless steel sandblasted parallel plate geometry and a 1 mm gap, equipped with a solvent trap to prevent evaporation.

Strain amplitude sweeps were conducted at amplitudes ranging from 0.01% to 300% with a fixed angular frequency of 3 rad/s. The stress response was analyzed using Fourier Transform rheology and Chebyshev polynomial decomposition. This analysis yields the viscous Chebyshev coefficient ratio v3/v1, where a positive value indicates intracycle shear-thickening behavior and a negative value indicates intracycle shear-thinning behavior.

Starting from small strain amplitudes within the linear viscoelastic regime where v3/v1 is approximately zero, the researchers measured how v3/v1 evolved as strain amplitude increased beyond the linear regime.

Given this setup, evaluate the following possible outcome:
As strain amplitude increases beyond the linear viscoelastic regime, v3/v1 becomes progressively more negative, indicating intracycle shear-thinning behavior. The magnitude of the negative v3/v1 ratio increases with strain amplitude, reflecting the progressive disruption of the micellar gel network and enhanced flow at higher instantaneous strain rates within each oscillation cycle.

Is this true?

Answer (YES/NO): NO